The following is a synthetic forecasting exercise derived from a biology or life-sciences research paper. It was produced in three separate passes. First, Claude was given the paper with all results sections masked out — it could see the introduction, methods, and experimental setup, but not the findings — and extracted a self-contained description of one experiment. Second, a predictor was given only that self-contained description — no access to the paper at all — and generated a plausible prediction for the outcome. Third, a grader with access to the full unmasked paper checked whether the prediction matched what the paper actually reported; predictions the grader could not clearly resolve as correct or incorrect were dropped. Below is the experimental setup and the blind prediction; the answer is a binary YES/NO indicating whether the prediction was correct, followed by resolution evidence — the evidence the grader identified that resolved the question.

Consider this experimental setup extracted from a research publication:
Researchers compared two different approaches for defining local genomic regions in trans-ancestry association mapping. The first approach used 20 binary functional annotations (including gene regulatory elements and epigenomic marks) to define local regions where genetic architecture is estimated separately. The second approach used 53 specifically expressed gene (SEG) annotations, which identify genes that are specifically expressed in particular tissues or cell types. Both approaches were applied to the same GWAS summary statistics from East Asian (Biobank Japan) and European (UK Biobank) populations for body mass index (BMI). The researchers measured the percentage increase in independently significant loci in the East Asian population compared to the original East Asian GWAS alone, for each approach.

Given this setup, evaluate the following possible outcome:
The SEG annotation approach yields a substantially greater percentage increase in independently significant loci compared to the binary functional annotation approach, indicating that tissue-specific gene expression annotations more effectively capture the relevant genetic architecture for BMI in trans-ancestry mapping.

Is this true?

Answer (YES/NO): NO